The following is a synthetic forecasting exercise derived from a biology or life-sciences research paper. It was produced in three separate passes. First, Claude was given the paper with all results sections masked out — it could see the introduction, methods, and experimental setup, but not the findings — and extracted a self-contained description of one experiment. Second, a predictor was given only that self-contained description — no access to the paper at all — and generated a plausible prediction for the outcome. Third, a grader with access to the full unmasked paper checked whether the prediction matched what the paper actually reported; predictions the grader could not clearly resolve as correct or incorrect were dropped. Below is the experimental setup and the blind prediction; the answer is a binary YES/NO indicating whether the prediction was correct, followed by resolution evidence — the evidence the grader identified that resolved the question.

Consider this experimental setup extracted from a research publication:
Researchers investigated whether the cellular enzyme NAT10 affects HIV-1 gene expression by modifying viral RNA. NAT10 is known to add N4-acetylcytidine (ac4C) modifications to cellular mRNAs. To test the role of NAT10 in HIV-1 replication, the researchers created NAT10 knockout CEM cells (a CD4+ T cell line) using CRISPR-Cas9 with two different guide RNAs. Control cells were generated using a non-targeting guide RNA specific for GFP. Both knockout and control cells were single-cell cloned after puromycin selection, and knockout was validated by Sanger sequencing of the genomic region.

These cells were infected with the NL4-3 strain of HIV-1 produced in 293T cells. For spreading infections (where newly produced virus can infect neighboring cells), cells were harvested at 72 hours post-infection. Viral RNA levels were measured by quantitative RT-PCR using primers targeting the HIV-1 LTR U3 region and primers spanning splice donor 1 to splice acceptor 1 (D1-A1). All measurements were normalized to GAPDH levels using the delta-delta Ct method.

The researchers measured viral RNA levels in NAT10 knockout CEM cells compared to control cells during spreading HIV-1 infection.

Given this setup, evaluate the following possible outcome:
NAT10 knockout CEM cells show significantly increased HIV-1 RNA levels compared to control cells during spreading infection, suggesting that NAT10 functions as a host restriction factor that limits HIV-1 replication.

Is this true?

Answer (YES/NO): NO